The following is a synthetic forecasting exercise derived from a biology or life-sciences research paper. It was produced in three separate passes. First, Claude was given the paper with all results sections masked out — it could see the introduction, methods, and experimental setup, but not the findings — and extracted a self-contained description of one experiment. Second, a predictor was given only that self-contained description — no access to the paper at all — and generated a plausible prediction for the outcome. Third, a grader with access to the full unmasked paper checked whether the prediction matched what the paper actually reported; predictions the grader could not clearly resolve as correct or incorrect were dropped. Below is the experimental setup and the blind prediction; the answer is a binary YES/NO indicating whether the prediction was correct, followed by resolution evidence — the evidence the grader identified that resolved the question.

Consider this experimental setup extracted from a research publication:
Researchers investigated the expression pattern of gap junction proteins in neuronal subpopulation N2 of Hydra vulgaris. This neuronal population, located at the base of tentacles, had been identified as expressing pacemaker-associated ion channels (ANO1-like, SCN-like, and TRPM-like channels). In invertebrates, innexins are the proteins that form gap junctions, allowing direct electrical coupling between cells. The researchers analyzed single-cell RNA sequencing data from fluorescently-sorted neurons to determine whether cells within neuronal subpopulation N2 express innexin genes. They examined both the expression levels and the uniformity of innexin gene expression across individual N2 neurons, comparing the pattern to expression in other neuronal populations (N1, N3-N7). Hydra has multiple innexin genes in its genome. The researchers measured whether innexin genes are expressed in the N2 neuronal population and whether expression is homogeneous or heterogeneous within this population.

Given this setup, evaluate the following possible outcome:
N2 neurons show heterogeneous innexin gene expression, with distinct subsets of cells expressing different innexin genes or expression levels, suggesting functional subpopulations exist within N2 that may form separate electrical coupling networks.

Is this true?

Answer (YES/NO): NO